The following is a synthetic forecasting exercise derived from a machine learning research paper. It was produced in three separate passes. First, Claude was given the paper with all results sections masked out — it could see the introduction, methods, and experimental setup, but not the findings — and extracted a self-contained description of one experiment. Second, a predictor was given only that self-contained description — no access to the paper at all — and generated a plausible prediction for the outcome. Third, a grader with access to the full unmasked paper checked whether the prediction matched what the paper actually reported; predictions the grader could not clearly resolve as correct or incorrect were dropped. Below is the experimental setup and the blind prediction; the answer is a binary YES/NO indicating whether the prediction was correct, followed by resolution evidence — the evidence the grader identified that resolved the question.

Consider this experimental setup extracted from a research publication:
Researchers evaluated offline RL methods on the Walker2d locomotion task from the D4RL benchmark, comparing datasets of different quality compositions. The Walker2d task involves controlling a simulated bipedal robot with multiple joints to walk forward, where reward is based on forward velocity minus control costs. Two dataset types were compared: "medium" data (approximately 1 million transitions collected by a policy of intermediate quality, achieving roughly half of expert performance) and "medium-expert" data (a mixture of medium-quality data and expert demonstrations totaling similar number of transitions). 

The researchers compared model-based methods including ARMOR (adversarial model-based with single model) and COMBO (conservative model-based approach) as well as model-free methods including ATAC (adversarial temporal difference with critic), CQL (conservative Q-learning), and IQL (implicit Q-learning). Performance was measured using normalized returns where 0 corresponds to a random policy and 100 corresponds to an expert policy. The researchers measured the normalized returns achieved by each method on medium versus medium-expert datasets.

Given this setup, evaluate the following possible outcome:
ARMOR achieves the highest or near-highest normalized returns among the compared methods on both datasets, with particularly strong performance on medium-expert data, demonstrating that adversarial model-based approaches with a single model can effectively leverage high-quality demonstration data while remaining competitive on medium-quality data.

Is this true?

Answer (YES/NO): YES